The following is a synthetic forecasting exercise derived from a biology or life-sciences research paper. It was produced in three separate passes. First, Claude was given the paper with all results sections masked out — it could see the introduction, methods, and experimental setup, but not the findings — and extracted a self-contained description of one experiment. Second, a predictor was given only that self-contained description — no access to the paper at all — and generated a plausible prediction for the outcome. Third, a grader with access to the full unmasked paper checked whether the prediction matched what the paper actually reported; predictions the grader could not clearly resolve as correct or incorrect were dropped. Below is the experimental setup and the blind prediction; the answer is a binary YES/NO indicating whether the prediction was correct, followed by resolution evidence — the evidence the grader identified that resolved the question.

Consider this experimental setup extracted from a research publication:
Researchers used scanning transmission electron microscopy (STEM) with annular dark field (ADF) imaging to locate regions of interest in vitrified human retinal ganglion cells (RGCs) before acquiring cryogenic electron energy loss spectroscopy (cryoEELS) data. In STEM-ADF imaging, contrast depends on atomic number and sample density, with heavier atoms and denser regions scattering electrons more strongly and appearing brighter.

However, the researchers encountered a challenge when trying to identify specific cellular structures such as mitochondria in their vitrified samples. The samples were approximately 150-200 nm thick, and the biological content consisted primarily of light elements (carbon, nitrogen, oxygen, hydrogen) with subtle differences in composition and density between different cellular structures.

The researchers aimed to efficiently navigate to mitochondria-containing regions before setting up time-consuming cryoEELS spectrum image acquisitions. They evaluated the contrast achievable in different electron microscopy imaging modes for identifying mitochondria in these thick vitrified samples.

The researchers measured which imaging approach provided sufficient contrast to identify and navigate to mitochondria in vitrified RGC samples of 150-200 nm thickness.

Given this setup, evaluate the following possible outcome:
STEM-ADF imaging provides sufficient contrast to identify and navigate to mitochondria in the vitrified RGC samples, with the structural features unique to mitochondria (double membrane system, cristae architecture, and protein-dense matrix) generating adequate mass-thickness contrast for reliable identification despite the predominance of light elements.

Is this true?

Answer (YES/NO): NO